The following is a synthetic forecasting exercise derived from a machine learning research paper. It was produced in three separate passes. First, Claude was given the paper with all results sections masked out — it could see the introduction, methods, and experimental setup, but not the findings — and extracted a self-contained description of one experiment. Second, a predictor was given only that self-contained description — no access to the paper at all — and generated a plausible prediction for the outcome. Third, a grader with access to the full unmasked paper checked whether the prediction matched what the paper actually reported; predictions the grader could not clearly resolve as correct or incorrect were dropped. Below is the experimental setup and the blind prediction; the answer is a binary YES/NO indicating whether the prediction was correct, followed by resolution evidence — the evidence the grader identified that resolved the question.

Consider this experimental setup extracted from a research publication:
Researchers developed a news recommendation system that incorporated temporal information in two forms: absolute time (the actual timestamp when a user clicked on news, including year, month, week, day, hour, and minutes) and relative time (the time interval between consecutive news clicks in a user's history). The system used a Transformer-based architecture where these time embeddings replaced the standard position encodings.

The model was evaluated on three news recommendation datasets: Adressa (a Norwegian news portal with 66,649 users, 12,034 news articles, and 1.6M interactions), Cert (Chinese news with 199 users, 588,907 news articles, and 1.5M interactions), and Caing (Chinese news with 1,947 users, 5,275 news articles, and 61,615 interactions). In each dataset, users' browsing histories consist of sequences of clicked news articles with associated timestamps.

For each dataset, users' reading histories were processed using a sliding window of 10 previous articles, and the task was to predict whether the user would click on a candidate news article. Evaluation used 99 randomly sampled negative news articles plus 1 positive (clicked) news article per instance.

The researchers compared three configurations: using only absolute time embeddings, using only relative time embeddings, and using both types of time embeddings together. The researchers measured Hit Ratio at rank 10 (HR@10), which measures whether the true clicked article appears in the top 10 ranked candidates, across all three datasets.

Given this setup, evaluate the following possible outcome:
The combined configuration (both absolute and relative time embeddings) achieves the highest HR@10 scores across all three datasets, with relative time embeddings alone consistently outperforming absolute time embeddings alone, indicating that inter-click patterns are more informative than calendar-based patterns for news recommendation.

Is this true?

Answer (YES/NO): NO